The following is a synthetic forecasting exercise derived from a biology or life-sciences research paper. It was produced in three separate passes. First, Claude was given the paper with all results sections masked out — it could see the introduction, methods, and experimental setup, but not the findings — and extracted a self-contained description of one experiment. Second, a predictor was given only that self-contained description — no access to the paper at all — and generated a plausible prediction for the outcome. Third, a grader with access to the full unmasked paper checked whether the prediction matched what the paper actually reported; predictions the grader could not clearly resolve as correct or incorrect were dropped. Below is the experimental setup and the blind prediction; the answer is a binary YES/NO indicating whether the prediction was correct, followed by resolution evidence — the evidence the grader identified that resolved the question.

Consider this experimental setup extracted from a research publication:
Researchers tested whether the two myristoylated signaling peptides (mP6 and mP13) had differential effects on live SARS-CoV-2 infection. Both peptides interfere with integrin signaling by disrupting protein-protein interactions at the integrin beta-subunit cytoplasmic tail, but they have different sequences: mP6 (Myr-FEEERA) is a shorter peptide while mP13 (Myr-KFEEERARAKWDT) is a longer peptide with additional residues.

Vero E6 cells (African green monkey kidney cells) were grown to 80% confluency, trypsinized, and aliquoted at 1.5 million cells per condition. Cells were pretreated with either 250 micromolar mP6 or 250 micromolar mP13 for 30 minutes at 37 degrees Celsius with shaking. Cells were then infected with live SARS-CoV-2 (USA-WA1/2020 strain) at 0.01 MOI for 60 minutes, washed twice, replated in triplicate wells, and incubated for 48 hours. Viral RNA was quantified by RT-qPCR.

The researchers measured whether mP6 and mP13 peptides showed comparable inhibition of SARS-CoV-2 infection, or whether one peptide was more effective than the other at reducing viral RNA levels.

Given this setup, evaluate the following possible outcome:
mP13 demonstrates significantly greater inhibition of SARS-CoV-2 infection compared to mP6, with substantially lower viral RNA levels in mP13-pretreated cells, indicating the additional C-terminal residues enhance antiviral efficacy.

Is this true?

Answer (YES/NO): YES